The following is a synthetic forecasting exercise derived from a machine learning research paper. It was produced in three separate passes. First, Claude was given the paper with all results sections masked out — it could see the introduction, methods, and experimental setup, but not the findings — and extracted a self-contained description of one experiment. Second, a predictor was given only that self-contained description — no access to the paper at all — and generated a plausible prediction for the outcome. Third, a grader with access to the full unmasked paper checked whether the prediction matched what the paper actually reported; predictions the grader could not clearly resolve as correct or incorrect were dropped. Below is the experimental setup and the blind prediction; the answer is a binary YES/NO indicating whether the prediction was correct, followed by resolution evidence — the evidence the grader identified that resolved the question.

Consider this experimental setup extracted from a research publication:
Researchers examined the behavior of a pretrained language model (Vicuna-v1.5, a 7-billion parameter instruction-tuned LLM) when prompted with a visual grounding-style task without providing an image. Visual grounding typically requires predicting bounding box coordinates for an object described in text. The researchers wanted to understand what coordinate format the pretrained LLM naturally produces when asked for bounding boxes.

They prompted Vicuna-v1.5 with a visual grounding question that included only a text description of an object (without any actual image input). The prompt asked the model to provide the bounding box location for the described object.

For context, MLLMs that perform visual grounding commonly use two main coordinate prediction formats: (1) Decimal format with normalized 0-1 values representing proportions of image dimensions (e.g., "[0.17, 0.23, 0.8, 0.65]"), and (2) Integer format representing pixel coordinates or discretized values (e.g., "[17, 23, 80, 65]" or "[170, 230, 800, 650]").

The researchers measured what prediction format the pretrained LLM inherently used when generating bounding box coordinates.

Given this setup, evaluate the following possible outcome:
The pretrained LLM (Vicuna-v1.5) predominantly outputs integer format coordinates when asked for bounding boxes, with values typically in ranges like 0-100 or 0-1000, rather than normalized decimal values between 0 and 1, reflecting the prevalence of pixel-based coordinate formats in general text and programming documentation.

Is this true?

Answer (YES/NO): YES